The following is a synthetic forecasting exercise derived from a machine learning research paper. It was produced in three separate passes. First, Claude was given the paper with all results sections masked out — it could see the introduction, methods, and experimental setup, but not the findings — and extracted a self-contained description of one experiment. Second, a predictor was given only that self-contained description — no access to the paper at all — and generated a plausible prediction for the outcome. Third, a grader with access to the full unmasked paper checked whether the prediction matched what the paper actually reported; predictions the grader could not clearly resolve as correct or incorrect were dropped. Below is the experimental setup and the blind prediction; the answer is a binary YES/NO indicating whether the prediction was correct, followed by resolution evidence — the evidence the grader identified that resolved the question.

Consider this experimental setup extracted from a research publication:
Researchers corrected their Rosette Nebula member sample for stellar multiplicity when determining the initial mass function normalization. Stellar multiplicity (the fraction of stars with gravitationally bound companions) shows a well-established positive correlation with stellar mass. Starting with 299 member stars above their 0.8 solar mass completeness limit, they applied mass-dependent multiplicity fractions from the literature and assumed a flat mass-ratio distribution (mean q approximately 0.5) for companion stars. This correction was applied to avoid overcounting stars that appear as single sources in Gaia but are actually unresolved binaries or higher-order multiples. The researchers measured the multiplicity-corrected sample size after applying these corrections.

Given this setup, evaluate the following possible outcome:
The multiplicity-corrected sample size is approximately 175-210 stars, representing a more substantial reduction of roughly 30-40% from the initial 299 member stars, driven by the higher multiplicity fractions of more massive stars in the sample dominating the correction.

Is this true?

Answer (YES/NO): NO